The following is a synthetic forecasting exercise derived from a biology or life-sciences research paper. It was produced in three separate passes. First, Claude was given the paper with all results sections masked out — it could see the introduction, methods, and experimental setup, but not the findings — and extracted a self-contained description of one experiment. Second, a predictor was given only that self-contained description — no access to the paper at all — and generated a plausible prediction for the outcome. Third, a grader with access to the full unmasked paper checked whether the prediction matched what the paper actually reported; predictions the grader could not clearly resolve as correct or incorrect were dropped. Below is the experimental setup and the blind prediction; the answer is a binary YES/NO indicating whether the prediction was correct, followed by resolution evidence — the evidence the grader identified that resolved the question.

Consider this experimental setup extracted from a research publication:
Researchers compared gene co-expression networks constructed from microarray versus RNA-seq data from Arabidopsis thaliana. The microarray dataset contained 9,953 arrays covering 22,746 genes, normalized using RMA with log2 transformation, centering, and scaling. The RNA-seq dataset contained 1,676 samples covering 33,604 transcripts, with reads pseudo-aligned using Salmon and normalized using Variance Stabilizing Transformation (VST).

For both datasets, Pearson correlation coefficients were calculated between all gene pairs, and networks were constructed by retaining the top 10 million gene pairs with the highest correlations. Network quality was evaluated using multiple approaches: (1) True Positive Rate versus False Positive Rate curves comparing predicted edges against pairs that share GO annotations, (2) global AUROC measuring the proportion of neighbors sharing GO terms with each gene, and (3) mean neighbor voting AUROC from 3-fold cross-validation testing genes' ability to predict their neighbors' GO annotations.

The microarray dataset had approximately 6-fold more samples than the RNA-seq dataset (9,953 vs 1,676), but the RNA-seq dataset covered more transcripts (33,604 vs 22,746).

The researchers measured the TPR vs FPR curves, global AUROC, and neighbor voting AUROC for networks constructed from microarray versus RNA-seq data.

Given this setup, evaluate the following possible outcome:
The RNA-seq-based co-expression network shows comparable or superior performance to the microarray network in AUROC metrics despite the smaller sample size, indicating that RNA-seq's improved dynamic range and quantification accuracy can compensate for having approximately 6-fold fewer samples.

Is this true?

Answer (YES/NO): YES